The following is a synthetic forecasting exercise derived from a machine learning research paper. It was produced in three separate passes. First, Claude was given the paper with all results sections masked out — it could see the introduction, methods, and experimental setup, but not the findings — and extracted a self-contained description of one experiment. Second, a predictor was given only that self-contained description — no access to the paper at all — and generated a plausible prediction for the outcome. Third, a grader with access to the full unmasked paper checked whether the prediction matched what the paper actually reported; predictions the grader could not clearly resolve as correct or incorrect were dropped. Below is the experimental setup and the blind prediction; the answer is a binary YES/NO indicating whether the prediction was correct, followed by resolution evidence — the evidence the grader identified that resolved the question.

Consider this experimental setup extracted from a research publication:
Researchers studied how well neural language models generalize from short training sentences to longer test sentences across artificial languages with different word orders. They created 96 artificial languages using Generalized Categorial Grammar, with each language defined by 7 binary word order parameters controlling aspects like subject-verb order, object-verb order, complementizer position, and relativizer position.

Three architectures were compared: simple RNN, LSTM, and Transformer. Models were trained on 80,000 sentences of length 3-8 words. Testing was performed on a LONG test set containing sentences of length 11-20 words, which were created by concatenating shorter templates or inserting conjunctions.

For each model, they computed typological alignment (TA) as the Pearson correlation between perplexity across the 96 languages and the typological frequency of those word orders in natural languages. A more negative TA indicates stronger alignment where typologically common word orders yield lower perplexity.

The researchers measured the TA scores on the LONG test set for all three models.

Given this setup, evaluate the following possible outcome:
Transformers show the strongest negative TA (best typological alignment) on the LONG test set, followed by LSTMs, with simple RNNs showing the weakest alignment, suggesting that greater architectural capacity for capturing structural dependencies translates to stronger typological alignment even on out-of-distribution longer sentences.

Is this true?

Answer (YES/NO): NO